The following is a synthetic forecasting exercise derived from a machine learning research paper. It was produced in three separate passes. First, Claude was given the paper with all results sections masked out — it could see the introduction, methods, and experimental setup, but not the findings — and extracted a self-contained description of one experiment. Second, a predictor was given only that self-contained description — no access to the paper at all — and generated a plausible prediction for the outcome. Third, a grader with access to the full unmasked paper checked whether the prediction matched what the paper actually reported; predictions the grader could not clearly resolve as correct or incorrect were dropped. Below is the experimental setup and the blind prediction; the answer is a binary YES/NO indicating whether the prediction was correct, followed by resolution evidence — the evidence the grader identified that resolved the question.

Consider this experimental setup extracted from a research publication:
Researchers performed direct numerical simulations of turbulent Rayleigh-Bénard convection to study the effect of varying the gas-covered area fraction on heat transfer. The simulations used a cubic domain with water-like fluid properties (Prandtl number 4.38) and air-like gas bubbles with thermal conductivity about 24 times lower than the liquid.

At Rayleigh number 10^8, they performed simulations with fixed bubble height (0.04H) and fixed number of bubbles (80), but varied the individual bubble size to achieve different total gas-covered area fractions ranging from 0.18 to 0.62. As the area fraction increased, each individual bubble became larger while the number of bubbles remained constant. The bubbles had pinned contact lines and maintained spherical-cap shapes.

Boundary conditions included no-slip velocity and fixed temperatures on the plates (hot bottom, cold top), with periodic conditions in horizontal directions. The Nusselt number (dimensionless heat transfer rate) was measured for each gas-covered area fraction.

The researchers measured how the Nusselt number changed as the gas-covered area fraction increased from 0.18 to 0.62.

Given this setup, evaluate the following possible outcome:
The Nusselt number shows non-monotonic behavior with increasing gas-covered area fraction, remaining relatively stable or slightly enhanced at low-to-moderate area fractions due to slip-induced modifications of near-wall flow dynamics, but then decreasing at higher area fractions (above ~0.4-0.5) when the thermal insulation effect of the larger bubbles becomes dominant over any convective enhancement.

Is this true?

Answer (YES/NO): NO